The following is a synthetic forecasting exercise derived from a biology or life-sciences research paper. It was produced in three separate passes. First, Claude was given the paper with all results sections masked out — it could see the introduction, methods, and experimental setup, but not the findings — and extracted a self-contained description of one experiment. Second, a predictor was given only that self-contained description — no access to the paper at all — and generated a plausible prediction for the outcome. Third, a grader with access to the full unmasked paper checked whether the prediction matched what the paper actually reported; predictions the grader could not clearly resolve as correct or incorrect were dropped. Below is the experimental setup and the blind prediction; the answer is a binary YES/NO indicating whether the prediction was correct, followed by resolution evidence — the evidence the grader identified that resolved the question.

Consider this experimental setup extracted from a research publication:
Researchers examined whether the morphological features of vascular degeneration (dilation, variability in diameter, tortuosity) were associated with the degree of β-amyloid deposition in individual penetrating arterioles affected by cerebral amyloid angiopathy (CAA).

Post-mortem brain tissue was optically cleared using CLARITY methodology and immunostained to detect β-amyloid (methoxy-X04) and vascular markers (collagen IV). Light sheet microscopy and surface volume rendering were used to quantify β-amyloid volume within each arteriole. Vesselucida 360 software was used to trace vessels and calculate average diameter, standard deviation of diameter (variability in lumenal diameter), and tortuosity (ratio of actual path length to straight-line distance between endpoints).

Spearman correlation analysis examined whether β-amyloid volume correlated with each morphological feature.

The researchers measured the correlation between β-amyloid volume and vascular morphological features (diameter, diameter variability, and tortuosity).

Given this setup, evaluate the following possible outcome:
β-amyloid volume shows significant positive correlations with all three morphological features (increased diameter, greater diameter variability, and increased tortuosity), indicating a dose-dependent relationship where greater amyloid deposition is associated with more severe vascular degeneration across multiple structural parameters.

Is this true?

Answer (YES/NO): NO